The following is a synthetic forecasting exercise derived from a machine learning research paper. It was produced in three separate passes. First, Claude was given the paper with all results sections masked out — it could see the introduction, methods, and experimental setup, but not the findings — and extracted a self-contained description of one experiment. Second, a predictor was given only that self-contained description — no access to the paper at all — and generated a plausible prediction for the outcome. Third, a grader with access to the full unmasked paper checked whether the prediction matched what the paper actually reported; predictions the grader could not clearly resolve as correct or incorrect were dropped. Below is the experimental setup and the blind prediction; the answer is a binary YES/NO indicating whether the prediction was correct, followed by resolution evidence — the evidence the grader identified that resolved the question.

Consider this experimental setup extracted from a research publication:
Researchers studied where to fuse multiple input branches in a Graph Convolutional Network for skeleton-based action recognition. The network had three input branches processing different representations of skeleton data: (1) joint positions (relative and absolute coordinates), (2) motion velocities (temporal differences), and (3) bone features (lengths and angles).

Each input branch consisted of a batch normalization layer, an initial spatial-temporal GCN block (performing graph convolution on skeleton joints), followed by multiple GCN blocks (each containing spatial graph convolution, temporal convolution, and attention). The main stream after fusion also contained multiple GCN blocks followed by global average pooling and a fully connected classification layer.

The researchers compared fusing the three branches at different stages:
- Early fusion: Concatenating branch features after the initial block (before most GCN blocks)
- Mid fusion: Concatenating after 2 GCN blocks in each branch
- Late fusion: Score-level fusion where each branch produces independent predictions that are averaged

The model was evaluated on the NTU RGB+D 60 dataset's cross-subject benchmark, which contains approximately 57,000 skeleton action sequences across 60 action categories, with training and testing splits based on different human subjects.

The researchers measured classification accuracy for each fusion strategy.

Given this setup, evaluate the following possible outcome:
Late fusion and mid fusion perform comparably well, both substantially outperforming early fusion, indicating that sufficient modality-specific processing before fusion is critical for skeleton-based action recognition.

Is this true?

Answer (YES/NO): NO